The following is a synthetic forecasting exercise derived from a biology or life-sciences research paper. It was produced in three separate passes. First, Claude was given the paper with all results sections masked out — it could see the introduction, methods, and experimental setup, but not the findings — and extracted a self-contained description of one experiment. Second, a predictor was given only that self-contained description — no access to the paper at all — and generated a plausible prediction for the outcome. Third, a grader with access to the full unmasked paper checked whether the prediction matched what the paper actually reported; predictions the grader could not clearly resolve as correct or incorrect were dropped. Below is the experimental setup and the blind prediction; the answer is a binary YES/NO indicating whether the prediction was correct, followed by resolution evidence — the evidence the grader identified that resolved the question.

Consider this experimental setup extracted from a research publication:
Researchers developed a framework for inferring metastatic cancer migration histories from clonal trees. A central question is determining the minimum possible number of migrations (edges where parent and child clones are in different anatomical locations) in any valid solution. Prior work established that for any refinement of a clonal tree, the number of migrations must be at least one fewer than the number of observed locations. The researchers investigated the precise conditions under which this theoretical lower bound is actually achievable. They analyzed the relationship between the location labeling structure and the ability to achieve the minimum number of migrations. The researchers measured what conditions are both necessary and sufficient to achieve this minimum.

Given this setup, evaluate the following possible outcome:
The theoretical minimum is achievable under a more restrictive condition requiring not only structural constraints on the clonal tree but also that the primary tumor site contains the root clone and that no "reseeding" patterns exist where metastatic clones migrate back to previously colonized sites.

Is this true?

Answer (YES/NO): NO